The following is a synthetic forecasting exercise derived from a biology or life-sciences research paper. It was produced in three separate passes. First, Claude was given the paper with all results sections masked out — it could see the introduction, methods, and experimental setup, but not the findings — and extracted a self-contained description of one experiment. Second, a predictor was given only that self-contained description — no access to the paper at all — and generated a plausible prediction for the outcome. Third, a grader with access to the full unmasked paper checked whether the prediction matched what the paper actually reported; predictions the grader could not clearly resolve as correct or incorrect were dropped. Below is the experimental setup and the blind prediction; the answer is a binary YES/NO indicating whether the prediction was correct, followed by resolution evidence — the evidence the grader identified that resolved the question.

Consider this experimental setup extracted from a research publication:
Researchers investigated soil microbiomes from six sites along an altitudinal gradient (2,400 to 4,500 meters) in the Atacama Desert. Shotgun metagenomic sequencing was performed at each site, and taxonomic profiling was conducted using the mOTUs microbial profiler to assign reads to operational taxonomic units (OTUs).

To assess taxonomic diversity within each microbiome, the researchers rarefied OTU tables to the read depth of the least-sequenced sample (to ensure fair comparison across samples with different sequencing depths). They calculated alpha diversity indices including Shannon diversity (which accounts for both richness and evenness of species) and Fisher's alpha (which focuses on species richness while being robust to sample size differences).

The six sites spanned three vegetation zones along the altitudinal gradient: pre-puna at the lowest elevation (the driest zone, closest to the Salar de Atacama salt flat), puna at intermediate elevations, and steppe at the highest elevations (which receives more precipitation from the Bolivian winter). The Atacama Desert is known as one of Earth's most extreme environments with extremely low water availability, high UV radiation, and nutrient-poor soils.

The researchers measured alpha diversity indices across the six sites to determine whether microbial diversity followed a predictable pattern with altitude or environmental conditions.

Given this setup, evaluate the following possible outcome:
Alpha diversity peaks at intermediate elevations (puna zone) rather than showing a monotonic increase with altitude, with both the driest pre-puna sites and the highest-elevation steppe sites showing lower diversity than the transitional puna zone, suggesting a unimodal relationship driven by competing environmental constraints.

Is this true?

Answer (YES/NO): NO